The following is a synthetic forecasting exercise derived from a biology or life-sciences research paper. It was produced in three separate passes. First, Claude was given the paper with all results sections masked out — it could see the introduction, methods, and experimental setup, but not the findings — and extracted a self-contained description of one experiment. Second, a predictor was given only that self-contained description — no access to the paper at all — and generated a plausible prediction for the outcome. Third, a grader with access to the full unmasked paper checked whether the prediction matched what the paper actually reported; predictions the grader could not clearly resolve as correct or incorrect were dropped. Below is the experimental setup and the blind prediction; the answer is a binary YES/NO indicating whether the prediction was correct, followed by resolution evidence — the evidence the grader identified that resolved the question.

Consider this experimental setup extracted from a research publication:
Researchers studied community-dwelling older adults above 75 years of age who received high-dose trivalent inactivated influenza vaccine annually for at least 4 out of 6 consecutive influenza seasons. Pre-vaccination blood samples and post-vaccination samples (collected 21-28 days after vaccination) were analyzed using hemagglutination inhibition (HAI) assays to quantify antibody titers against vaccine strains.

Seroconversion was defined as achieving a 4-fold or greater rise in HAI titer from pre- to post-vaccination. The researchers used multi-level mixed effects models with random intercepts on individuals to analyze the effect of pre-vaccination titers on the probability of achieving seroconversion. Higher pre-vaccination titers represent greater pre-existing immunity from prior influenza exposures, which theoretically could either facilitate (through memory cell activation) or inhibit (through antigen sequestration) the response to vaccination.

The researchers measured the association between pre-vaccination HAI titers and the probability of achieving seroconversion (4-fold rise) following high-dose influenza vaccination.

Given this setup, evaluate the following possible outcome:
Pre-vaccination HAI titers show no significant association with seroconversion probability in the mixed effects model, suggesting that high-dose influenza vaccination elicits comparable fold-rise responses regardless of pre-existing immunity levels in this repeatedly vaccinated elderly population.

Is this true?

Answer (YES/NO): NO